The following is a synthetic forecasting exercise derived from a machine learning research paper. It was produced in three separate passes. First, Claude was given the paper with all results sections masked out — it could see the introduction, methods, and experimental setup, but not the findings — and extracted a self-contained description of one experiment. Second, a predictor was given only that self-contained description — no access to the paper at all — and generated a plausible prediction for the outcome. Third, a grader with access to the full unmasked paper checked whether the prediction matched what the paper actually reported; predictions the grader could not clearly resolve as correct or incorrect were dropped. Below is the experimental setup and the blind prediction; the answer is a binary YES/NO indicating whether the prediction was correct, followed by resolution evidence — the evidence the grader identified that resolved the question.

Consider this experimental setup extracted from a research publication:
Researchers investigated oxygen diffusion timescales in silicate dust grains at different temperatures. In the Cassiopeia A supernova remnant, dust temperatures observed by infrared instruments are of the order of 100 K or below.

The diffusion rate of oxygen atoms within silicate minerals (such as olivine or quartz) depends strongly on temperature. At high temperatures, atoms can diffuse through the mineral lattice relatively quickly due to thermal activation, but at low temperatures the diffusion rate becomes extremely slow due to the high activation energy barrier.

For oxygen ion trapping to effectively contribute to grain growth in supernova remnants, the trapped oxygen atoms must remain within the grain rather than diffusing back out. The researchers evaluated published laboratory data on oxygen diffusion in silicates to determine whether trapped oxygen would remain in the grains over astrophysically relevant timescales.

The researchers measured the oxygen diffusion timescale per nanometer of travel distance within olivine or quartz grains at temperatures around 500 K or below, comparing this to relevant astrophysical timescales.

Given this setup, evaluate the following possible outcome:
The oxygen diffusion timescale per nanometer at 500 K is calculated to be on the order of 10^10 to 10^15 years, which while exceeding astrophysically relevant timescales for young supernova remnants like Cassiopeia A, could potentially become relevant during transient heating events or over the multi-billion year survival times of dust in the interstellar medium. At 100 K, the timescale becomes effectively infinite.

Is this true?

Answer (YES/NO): NO